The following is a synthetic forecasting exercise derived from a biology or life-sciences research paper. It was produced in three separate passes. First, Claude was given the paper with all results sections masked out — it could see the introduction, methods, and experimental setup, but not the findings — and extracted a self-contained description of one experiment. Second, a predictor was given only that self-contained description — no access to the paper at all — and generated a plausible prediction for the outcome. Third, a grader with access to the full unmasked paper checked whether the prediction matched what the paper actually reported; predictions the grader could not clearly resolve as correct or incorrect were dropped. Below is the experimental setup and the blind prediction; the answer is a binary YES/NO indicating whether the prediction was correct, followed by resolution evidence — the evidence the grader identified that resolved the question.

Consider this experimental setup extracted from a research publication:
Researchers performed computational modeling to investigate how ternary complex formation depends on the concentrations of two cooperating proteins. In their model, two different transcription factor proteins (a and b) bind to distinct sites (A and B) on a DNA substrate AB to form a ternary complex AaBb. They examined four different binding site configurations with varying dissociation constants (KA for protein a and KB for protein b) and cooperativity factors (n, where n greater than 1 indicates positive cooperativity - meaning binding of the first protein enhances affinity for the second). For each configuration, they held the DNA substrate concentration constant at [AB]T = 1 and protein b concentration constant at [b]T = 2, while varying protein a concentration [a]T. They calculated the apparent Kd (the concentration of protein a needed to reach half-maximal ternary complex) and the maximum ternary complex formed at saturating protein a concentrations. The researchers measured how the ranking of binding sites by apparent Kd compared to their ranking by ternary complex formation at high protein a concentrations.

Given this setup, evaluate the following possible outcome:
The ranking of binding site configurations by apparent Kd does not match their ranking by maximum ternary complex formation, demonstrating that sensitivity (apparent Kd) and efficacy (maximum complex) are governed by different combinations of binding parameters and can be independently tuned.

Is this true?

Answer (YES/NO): YES